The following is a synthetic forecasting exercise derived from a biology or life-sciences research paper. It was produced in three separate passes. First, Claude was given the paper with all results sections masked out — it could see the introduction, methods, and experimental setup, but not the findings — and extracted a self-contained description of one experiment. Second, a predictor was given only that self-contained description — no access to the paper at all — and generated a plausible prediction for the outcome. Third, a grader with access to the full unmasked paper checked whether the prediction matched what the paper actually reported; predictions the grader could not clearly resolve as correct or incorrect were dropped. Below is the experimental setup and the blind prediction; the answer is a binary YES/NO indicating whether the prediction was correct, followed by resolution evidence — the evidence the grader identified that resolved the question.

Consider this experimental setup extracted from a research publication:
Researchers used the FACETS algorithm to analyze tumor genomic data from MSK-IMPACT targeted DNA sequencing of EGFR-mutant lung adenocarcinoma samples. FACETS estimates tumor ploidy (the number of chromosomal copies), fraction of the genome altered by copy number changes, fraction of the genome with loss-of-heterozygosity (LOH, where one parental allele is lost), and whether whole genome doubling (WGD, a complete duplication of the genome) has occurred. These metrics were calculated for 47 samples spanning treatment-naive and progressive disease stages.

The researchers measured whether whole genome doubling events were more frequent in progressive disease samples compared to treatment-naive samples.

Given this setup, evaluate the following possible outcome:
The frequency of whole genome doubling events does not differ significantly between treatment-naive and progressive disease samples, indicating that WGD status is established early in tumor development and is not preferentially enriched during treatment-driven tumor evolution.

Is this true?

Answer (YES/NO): NO